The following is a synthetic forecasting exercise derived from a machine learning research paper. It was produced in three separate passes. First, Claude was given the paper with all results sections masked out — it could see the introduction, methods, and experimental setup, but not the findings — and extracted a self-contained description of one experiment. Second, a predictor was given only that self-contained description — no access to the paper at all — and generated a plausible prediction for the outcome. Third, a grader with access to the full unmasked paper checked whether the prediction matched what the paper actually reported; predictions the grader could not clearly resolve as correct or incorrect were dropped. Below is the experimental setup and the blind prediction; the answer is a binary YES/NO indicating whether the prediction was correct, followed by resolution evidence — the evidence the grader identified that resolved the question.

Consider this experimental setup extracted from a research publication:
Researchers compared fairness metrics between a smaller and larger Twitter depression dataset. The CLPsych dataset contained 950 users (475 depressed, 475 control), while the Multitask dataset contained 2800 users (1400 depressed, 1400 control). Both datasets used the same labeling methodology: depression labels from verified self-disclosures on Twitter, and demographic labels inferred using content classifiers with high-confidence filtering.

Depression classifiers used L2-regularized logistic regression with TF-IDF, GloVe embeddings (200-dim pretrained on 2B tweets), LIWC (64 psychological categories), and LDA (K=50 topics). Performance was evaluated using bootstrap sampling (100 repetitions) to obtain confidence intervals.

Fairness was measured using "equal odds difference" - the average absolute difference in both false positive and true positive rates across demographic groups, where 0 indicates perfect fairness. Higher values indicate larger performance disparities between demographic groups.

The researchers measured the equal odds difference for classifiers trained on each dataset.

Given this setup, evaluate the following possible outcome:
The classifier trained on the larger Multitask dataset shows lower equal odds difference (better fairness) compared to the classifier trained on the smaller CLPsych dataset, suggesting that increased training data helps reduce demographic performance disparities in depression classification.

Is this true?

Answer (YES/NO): YES